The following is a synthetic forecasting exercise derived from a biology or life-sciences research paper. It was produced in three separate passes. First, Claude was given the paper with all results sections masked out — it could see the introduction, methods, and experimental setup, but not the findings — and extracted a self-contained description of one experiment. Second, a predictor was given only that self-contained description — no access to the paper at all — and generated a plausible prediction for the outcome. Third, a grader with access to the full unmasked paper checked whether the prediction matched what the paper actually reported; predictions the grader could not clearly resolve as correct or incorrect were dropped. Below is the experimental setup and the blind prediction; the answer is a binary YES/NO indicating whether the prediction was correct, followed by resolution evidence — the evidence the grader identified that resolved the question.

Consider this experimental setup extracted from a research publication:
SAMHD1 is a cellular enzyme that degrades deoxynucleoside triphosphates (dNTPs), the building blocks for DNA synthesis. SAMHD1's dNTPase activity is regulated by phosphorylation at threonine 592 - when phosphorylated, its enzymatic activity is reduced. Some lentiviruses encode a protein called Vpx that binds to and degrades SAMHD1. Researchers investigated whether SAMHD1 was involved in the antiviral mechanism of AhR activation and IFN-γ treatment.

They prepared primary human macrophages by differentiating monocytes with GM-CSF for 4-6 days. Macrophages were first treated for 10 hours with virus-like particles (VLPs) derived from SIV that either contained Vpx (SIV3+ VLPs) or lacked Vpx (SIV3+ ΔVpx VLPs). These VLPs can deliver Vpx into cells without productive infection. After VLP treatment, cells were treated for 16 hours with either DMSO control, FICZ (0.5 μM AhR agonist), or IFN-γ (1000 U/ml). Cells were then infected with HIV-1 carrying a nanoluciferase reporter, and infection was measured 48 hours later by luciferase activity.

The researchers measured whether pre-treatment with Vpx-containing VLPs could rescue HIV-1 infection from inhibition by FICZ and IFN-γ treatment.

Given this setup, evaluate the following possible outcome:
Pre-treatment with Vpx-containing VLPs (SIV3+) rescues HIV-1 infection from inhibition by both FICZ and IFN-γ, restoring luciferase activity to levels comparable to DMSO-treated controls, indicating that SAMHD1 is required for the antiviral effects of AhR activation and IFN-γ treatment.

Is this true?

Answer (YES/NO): YES